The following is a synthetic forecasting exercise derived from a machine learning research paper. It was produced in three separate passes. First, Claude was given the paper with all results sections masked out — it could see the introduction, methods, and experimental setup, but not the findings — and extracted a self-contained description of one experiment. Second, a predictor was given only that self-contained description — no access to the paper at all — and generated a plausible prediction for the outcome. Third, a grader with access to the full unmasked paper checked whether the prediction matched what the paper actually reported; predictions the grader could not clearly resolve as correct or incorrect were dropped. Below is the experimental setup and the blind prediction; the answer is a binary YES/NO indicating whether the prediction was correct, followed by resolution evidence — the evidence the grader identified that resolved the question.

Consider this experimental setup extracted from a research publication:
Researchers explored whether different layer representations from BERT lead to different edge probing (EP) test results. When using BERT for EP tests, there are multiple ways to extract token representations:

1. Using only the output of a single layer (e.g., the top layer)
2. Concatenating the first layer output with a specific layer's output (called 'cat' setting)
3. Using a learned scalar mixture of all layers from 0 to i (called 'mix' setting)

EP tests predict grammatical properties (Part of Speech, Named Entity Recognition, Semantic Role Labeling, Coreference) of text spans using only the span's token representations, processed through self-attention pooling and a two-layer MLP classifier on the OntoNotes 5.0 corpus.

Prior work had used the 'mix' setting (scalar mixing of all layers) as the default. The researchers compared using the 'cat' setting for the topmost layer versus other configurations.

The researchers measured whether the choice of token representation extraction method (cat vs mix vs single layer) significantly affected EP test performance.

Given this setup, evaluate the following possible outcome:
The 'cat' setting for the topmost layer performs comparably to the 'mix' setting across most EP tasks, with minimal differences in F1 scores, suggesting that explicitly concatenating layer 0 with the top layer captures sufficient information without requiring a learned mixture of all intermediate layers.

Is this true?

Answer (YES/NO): YES